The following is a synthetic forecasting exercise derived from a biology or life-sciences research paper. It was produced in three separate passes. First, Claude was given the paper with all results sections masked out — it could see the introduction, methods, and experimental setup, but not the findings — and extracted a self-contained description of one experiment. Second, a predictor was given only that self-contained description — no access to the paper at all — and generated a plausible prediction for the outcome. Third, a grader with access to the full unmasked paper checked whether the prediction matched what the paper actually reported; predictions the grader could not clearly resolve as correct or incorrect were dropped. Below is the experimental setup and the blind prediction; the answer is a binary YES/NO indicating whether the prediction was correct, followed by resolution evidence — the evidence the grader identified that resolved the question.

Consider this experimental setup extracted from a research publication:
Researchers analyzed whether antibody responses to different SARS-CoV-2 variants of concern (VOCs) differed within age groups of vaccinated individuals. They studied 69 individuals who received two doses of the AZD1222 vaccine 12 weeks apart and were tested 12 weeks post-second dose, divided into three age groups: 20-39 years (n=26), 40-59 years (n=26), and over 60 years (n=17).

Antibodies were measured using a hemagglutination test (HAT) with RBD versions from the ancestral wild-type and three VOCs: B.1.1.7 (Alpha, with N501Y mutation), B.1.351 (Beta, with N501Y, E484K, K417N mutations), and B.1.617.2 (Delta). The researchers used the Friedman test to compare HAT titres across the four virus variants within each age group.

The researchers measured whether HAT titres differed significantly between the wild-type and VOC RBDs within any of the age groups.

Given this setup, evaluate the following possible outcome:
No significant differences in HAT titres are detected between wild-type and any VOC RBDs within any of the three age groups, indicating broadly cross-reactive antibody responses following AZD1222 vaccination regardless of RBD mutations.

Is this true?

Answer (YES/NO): YES